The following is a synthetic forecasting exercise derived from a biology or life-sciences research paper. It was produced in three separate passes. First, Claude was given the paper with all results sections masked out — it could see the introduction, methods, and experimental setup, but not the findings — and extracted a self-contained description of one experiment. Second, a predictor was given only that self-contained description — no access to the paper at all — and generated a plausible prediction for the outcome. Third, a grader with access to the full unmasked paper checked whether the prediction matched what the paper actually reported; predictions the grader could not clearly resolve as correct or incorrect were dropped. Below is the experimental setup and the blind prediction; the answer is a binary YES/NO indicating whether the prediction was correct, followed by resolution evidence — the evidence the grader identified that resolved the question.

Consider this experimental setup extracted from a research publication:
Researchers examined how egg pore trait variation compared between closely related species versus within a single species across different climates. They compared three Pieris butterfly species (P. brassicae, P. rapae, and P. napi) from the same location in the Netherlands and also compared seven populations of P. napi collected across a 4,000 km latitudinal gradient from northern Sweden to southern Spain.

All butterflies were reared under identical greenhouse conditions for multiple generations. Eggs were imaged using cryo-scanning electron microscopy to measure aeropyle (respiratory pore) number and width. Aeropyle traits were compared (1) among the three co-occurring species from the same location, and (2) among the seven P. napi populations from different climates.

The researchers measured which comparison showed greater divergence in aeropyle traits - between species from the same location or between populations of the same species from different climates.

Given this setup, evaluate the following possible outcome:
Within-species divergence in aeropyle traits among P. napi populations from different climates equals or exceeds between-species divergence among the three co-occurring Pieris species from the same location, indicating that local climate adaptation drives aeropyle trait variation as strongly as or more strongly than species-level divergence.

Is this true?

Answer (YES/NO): YES